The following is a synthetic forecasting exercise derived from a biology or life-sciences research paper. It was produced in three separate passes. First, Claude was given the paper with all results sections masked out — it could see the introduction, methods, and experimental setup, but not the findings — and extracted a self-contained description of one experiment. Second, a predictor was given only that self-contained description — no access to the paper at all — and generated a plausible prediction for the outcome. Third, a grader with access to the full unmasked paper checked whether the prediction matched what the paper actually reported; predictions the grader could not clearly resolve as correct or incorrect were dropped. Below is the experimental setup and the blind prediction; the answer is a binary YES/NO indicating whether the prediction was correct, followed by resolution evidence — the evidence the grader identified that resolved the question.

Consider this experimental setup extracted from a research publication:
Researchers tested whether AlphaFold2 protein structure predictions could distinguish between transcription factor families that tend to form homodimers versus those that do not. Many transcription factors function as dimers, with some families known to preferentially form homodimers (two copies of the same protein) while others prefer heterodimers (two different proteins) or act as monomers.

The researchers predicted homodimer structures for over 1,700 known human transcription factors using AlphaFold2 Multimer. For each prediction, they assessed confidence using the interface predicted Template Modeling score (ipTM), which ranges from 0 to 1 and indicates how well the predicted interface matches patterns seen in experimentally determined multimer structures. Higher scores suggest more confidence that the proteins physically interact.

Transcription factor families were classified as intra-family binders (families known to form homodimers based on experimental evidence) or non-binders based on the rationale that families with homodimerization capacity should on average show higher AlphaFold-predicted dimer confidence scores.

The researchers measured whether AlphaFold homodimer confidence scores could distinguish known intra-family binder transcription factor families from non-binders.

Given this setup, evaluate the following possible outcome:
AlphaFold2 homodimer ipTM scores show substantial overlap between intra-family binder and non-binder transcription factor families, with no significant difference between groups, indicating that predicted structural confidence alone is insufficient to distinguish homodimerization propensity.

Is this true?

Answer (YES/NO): NO